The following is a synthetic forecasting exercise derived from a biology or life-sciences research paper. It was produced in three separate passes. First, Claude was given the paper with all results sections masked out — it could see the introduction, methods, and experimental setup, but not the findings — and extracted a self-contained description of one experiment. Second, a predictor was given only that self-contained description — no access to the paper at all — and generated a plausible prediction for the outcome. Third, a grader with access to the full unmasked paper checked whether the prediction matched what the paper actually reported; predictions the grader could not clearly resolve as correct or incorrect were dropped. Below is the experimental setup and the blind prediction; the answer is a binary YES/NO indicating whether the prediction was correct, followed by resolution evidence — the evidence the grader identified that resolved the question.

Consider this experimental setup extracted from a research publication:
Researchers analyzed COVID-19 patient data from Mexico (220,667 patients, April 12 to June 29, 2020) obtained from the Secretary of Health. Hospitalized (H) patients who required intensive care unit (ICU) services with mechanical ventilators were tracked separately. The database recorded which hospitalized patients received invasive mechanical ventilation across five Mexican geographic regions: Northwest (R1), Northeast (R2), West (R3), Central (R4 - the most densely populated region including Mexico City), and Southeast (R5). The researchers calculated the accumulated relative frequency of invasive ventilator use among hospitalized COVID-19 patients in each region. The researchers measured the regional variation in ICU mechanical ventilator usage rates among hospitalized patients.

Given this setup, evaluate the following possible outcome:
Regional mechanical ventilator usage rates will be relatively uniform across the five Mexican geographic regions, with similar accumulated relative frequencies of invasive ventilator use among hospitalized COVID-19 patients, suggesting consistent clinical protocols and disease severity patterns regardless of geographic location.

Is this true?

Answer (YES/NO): NO